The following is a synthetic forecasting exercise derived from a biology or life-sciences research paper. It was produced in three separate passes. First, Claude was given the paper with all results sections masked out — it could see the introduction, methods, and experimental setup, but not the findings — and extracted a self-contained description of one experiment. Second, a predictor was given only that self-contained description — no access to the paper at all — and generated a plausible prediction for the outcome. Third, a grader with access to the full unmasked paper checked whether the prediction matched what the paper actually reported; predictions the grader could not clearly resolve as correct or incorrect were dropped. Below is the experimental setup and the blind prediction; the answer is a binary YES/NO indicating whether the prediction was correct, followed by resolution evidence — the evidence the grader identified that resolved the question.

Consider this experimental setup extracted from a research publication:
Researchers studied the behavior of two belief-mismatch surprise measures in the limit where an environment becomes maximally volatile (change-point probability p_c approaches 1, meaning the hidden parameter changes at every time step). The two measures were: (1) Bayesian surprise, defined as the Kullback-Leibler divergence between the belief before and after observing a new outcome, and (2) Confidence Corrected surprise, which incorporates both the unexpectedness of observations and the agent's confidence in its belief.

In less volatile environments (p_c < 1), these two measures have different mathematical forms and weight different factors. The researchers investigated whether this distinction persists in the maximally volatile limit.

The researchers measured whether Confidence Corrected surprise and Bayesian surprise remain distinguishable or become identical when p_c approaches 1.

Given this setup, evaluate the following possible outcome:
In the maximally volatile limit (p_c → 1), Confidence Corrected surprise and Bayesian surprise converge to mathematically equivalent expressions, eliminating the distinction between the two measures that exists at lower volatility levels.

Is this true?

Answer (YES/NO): YES